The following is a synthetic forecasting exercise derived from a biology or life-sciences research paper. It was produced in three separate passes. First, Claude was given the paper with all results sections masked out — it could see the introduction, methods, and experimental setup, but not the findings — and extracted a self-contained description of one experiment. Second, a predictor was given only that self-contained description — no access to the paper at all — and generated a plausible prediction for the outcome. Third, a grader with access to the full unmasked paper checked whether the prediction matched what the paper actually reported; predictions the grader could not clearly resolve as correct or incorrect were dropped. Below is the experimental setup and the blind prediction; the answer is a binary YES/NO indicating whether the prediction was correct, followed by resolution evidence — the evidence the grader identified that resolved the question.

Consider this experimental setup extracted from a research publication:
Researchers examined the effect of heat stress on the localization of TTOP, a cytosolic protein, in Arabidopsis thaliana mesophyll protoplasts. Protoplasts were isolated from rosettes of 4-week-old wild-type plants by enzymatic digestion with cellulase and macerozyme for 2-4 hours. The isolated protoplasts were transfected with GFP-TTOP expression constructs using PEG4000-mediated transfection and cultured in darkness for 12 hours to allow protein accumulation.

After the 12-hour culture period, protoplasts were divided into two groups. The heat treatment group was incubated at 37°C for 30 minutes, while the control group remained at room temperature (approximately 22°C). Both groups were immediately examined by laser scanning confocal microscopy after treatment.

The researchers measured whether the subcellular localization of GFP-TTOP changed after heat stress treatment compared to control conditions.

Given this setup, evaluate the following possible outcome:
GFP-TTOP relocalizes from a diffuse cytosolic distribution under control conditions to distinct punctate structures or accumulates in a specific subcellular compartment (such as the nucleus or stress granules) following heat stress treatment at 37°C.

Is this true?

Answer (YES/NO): YES